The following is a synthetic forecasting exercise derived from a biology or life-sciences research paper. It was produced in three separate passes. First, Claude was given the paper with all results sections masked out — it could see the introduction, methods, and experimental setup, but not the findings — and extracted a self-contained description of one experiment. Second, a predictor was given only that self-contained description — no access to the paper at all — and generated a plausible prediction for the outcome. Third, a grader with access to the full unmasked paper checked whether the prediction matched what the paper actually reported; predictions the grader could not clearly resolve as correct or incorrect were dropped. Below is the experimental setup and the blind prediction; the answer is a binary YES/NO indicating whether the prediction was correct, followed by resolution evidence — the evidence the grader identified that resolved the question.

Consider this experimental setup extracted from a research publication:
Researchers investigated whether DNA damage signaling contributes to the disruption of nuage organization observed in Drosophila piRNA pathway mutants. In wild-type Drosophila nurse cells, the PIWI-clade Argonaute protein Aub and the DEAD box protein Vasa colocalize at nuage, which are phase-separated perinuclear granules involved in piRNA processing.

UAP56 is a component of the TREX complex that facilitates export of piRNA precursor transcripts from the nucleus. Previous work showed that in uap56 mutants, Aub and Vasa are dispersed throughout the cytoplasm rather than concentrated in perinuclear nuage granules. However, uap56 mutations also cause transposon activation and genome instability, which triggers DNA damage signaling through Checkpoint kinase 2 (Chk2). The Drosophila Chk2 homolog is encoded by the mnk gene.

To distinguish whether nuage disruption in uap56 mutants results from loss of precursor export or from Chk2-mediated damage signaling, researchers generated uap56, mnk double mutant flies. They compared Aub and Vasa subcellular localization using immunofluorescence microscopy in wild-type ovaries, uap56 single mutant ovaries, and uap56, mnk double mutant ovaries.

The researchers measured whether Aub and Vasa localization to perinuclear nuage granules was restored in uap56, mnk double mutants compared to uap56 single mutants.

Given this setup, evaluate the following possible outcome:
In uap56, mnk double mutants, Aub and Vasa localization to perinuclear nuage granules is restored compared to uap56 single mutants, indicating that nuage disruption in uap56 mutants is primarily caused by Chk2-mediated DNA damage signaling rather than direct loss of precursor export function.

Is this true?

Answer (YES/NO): YES